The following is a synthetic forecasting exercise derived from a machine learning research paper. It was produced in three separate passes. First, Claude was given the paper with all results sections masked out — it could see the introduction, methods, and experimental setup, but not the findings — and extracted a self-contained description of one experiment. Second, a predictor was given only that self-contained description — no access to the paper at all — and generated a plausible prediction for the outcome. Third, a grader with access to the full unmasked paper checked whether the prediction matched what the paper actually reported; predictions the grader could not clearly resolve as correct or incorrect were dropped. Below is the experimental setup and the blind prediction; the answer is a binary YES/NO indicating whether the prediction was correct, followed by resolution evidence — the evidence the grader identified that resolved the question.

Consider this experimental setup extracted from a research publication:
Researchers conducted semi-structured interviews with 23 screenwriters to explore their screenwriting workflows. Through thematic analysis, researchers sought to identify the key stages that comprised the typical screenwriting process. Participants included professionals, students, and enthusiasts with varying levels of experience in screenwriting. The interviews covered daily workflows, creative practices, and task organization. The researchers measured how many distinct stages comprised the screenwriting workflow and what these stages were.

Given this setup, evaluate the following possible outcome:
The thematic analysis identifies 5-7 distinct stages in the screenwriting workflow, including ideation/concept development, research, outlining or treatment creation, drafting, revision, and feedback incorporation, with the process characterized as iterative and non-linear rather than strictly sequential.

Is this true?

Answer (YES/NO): NO